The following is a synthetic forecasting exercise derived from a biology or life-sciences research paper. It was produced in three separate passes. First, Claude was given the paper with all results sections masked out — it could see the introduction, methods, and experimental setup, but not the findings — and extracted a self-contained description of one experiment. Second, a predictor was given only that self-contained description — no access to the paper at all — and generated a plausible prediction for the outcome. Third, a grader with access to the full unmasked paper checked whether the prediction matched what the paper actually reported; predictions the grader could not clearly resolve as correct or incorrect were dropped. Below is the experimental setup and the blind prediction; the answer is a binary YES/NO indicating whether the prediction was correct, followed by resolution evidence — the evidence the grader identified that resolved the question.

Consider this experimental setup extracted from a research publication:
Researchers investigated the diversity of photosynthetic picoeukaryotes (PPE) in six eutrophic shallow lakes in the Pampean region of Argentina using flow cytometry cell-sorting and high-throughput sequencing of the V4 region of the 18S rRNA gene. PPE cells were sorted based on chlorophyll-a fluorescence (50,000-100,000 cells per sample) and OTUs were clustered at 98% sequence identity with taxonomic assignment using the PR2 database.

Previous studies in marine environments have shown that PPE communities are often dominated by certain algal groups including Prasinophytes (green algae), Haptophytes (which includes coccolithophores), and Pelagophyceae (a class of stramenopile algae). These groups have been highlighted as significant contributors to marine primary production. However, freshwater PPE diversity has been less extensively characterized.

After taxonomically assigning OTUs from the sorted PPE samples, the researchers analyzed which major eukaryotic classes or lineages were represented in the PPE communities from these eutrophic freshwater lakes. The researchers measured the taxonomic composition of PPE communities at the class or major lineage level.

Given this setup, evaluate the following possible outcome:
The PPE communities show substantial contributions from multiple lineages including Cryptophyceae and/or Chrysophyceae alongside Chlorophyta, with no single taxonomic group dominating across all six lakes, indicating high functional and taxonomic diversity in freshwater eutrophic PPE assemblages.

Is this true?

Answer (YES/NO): NO